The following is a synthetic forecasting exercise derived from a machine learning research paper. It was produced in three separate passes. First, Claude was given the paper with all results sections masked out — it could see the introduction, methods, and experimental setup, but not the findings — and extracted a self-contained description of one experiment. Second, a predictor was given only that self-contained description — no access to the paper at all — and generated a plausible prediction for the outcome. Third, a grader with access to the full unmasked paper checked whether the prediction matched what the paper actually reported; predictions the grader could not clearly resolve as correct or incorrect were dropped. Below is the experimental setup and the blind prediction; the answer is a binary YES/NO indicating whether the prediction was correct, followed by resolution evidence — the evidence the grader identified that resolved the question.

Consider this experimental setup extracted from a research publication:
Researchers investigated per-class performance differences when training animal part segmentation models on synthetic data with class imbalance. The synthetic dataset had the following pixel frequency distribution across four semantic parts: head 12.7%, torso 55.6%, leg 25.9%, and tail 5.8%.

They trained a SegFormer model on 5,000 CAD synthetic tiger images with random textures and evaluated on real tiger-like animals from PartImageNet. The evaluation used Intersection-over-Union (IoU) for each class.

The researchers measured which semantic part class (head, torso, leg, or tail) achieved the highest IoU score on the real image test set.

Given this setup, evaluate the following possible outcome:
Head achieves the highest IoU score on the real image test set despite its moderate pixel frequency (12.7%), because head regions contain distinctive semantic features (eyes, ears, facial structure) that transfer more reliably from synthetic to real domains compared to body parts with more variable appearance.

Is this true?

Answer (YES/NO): YES